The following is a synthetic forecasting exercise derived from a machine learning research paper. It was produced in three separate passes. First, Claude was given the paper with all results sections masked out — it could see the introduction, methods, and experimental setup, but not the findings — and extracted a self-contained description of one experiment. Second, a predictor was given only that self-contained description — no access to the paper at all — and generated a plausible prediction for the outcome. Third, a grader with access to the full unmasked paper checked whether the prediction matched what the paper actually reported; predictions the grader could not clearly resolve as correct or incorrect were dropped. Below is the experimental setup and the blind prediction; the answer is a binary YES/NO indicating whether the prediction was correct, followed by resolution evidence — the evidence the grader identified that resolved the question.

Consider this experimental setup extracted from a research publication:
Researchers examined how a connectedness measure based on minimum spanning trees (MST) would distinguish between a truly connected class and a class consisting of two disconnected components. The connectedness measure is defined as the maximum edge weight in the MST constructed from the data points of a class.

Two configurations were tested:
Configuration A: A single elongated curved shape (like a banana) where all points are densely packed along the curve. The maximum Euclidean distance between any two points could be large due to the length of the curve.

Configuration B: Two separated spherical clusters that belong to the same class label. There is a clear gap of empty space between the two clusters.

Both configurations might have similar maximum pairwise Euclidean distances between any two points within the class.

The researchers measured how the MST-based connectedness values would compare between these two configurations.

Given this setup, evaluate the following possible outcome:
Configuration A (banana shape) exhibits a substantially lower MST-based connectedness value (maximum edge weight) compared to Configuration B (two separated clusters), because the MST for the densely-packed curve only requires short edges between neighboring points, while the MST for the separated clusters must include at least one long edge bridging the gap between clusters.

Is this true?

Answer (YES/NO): YES